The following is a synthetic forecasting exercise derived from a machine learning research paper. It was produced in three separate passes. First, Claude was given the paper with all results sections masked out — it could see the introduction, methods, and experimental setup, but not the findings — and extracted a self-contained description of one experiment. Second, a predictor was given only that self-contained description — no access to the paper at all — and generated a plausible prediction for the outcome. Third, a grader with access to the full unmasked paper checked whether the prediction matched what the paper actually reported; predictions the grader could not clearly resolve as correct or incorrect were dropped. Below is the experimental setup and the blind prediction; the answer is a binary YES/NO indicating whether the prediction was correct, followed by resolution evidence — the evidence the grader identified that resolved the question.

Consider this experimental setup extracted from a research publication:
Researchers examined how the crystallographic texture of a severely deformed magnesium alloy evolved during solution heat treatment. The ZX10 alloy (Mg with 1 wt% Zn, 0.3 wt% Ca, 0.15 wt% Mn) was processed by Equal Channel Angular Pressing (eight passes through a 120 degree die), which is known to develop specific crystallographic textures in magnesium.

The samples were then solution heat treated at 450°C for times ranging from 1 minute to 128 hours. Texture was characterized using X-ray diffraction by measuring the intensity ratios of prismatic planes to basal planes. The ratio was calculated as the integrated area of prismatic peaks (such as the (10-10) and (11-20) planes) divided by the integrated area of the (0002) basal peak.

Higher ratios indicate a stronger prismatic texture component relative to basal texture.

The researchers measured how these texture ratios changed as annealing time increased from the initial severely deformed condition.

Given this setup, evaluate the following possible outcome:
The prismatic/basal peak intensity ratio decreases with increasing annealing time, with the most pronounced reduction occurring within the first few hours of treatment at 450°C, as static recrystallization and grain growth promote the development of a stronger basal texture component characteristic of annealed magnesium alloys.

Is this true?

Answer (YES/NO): NO